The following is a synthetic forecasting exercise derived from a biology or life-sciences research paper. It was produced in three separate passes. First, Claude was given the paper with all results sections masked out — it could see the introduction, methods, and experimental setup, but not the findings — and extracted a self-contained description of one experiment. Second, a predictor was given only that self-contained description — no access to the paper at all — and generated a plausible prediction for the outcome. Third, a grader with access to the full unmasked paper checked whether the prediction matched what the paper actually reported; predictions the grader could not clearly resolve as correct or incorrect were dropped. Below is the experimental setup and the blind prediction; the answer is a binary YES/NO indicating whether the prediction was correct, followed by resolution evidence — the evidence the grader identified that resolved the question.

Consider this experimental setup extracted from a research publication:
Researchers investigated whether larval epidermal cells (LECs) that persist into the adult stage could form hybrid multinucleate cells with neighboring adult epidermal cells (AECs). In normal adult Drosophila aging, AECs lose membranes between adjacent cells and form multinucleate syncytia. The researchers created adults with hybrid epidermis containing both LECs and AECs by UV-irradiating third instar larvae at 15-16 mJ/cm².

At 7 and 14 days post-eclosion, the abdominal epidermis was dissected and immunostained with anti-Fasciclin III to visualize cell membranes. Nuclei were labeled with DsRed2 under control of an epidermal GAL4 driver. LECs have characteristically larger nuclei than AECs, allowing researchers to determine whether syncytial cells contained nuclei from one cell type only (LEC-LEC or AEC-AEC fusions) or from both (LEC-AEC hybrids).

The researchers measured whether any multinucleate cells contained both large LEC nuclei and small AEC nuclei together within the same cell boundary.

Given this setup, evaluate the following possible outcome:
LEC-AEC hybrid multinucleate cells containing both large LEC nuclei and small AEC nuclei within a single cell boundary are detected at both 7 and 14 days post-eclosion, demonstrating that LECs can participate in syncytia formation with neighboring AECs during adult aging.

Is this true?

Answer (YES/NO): YES